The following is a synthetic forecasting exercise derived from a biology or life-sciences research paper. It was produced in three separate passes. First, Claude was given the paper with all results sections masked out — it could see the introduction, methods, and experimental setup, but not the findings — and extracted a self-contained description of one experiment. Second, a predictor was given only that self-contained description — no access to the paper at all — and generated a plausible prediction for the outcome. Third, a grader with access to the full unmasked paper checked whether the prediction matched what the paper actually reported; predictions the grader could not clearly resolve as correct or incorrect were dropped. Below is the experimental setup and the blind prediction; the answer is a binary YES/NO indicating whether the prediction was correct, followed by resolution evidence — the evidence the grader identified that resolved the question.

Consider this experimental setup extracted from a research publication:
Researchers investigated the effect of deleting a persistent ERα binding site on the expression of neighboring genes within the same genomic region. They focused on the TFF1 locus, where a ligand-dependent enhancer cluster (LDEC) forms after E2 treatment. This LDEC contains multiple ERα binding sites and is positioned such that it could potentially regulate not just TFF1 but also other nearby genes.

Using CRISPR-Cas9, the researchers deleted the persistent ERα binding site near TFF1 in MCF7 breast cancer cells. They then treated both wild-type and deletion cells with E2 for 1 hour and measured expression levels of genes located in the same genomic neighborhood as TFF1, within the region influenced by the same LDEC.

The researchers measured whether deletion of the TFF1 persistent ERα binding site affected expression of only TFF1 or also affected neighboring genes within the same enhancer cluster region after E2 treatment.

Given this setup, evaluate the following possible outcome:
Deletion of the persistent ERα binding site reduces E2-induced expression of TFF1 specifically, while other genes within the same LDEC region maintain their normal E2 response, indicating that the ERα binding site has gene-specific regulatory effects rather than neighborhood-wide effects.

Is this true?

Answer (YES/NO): NO